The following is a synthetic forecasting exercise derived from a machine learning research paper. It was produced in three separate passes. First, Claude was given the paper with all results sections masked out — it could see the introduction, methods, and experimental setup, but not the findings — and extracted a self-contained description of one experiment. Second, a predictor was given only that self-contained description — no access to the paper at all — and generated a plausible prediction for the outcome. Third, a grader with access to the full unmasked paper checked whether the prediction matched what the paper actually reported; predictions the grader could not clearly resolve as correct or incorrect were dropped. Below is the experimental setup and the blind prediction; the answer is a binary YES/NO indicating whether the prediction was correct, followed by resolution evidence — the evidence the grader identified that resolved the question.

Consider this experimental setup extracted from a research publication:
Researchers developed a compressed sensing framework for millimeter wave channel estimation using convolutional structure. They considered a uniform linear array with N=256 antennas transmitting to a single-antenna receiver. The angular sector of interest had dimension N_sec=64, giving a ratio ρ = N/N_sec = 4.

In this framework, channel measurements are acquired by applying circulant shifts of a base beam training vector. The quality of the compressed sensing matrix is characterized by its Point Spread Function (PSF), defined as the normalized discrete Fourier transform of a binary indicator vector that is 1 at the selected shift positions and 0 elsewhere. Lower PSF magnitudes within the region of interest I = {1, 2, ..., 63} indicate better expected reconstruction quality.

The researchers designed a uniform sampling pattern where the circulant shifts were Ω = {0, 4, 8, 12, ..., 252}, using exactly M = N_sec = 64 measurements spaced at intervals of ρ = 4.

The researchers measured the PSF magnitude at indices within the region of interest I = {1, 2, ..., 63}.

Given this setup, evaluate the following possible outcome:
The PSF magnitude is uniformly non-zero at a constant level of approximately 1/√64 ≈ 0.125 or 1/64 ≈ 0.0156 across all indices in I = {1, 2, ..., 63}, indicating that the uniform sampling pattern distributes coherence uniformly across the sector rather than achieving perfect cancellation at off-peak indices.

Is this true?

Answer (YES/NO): NO